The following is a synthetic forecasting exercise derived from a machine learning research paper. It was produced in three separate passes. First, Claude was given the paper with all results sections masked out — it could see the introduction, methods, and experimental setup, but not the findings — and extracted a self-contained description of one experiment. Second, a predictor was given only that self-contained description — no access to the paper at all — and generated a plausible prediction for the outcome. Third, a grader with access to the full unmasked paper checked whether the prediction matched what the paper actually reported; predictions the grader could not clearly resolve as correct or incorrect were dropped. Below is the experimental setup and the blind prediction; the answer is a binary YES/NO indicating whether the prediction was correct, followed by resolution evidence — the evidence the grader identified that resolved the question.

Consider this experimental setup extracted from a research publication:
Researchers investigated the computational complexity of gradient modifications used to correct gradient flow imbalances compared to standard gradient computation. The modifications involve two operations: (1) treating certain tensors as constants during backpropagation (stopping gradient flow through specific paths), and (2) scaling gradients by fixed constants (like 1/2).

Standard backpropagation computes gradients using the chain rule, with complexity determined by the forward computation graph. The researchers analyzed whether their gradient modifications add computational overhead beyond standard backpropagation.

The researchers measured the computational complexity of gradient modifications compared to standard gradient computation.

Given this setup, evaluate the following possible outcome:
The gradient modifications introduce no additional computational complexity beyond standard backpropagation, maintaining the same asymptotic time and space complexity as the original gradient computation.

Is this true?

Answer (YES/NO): YES